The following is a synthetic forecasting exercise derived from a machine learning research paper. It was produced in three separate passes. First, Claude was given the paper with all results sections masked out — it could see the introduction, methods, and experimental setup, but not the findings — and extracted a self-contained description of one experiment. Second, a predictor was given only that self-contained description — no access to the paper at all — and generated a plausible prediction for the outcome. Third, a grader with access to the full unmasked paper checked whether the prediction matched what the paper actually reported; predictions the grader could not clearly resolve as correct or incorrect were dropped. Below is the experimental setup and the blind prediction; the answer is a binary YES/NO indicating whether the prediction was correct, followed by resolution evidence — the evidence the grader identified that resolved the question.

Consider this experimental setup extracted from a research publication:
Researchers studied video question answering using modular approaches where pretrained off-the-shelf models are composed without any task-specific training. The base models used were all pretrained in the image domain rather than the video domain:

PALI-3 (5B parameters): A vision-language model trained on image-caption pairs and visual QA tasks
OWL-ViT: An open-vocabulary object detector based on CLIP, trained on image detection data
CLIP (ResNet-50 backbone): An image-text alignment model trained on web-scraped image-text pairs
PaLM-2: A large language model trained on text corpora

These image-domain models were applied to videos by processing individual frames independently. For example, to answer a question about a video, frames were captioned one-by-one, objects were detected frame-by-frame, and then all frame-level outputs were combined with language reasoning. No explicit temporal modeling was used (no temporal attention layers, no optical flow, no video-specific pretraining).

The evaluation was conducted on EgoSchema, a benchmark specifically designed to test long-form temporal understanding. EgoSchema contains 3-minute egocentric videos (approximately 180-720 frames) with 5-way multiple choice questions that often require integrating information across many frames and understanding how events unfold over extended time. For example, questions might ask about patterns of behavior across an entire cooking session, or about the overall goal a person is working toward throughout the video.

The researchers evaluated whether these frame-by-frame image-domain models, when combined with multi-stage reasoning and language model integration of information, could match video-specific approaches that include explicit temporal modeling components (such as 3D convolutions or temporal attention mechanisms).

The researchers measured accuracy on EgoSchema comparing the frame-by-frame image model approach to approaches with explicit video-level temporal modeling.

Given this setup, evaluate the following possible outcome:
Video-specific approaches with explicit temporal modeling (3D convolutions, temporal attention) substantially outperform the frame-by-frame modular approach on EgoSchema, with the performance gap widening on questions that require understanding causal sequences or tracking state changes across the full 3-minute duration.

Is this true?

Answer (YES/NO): NO